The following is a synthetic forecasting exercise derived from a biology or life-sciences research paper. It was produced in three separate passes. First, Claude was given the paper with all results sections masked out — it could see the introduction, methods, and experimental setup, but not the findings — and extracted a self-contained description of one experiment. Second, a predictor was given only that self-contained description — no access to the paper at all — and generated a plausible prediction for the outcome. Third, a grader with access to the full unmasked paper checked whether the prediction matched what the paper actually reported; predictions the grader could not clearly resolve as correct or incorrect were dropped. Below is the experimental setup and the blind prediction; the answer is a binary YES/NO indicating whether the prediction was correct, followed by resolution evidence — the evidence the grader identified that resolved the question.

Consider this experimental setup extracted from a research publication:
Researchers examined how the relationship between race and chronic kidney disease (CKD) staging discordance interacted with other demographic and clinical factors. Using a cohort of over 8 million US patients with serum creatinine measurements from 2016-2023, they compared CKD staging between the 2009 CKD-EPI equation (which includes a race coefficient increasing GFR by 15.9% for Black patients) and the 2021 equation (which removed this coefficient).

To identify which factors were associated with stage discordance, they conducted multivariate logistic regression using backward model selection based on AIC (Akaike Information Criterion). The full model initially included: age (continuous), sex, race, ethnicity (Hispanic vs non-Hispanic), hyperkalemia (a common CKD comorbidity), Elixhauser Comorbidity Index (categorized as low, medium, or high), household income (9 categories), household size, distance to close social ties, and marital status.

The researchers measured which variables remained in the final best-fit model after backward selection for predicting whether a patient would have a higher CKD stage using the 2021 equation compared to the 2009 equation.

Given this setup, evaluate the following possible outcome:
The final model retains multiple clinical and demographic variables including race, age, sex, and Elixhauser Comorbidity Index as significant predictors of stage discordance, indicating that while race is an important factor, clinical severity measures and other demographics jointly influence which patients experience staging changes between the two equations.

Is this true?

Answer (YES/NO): NO